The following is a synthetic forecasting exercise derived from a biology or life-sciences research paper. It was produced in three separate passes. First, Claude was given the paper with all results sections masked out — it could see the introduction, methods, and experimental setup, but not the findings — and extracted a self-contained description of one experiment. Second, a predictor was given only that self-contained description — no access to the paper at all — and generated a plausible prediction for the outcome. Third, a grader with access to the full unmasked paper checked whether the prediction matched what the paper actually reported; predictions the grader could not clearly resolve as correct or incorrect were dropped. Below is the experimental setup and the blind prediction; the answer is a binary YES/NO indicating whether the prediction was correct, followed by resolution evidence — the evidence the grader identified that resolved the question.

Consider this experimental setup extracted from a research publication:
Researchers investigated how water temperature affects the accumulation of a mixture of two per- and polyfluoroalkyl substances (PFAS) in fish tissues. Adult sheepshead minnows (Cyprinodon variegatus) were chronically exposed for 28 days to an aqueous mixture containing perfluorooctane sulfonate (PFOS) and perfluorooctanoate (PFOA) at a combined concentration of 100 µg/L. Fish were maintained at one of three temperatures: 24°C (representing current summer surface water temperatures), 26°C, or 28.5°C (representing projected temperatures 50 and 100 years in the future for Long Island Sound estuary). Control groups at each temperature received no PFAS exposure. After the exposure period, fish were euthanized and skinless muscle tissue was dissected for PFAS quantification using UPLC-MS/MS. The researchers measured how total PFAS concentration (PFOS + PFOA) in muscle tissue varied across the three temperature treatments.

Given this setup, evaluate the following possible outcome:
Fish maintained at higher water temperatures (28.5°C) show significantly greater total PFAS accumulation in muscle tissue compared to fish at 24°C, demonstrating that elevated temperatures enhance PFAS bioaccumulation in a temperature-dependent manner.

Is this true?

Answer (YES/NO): NO